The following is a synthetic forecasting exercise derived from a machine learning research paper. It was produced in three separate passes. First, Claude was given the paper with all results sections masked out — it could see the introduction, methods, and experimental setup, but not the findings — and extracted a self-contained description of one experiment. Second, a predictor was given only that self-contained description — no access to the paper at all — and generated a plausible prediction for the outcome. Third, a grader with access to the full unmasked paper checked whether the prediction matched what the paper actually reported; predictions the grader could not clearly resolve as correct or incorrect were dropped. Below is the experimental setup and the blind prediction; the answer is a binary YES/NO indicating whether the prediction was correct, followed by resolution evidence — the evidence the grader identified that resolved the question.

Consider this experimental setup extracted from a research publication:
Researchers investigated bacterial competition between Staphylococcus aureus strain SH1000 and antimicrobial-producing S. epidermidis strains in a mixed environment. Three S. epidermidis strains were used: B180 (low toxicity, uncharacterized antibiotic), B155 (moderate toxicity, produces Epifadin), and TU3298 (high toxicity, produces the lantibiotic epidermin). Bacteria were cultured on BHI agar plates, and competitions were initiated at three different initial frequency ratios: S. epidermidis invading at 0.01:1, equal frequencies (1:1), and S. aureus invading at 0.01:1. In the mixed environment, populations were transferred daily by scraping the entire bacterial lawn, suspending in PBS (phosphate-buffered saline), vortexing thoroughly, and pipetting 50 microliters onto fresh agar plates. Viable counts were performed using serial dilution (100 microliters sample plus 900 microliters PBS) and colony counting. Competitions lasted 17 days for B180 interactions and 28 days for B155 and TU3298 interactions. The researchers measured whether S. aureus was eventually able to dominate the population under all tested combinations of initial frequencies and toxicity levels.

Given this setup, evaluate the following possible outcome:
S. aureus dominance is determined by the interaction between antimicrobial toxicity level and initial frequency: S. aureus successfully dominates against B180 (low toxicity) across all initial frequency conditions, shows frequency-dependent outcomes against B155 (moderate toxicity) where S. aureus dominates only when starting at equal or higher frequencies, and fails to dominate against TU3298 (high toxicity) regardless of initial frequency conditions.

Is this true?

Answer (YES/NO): NO